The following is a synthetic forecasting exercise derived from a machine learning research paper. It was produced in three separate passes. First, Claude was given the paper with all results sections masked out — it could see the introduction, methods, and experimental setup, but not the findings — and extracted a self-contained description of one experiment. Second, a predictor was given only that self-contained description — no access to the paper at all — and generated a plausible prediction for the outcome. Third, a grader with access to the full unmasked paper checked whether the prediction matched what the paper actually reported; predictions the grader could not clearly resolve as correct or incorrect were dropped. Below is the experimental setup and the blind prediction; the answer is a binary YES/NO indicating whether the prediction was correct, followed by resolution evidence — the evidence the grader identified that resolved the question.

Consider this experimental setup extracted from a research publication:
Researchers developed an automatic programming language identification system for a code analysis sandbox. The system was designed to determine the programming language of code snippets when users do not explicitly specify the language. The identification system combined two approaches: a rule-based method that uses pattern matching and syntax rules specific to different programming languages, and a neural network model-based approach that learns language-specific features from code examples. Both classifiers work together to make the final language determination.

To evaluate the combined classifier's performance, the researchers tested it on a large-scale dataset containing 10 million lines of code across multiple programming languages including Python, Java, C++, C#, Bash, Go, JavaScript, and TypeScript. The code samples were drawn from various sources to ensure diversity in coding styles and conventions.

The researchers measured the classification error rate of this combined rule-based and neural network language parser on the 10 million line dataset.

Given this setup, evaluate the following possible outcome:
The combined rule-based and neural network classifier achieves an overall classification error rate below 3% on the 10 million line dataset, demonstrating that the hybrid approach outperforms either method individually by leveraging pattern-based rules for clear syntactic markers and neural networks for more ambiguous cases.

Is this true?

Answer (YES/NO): NO